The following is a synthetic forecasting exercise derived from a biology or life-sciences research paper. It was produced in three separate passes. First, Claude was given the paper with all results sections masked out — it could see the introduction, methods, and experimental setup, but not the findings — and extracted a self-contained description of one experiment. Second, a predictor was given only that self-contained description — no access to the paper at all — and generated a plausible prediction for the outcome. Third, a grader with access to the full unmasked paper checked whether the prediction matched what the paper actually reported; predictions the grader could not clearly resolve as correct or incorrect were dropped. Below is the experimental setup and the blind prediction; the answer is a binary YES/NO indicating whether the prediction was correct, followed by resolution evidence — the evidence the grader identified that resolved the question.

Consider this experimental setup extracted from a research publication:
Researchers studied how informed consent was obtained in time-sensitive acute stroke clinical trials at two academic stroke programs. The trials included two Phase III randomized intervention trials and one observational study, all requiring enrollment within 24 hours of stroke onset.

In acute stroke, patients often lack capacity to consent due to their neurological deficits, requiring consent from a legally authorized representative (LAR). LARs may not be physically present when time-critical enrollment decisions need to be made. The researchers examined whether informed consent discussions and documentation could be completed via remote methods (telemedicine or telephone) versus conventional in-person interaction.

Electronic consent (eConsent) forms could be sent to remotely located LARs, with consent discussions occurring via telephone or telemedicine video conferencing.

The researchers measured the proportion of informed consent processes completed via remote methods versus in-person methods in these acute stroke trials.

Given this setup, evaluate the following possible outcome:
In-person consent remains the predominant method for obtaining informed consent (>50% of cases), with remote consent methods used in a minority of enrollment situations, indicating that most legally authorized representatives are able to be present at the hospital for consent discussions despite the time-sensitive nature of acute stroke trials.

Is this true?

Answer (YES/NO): YES